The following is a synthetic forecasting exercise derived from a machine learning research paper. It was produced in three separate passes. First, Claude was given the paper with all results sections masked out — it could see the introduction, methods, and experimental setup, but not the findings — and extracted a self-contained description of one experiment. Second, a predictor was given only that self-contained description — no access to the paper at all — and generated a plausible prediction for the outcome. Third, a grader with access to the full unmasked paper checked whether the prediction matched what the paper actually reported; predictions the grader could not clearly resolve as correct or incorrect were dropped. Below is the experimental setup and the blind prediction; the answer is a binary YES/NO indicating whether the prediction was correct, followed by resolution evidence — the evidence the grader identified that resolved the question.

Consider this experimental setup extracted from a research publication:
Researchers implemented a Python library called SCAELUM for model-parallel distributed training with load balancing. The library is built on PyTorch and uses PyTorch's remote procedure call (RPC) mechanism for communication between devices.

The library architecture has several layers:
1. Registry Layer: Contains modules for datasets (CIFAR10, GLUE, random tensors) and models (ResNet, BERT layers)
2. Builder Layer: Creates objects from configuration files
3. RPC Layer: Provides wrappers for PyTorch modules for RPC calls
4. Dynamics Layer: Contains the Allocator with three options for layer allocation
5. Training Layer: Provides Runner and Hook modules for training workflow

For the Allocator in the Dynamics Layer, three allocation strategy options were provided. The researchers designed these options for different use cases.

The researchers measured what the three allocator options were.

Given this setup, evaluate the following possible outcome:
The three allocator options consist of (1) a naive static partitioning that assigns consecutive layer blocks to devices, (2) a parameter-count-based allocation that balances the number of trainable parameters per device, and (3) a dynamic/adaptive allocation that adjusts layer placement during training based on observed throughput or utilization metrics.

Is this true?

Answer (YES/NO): NO